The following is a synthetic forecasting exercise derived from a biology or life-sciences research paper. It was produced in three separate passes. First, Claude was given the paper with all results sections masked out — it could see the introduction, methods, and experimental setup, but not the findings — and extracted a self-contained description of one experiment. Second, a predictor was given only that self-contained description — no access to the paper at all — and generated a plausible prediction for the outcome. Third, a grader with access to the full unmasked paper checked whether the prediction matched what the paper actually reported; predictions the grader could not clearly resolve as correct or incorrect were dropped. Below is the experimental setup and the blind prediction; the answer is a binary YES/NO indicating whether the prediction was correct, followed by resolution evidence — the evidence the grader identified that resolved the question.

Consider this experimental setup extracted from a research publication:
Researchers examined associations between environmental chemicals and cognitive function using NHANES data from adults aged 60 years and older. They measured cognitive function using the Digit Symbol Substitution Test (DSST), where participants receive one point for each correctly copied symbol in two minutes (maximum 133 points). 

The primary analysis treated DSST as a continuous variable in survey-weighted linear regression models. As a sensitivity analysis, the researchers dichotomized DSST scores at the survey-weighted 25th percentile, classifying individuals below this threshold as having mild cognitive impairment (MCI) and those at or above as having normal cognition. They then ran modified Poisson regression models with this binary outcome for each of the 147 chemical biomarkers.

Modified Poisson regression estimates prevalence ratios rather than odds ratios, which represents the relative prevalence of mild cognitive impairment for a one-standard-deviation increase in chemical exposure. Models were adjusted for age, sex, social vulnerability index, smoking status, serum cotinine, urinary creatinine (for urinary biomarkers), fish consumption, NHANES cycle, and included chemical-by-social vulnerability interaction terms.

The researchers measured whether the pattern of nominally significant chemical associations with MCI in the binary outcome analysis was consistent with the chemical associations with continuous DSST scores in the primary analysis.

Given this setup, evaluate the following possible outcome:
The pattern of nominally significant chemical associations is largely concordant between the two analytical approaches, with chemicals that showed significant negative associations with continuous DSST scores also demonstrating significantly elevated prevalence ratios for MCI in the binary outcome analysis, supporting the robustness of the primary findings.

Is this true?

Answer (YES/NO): NO